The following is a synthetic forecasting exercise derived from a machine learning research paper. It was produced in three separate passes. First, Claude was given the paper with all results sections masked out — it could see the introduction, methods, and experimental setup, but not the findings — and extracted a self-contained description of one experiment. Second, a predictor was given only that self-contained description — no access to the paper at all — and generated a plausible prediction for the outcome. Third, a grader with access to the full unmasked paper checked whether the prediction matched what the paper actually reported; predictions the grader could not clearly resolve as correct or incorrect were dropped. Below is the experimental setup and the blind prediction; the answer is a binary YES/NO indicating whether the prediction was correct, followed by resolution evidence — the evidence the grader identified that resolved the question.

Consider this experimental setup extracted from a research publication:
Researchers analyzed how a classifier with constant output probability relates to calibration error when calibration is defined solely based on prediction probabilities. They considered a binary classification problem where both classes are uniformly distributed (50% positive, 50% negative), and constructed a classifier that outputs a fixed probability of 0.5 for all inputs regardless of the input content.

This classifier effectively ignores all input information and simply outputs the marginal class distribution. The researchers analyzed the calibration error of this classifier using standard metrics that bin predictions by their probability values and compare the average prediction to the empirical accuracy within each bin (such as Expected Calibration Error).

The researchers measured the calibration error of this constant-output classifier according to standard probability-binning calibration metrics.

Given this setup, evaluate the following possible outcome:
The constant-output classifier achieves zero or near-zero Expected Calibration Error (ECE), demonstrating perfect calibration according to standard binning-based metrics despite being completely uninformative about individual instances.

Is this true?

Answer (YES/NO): YES